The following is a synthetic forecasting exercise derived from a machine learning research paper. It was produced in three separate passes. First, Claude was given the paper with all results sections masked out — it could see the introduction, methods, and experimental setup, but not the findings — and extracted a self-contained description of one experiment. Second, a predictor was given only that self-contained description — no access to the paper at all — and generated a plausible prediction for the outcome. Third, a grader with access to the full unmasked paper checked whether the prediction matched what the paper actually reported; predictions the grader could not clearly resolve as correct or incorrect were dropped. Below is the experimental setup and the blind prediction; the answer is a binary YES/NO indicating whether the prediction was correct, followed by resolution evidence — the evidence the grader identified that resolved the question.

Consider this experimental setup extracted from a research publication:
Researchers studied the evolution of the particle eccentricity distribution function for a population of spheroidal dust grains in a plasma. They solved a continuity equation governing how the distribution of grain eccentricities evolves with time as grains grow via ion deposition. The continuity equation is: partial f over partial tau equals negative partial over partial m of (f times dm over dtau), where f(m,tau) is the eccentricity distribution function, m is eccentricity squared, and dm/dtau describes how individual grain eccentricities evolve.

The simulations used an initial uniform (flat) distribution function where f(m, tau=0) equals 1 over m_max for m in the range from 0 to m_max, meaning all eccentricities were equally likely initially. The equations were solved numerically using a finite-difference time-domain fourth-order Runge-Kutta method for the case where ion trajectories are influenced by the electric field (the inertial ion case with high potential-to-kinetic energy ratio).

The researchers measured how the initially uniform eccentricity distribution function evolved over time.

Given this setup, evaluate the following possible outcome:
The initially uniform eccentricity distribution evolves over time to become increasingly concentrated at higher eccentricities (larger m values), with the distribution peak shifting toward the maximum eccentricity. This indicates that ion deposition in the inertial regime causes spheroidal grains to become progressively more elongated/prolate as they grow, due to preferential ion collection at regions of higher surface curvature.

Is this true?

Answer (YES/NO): NO